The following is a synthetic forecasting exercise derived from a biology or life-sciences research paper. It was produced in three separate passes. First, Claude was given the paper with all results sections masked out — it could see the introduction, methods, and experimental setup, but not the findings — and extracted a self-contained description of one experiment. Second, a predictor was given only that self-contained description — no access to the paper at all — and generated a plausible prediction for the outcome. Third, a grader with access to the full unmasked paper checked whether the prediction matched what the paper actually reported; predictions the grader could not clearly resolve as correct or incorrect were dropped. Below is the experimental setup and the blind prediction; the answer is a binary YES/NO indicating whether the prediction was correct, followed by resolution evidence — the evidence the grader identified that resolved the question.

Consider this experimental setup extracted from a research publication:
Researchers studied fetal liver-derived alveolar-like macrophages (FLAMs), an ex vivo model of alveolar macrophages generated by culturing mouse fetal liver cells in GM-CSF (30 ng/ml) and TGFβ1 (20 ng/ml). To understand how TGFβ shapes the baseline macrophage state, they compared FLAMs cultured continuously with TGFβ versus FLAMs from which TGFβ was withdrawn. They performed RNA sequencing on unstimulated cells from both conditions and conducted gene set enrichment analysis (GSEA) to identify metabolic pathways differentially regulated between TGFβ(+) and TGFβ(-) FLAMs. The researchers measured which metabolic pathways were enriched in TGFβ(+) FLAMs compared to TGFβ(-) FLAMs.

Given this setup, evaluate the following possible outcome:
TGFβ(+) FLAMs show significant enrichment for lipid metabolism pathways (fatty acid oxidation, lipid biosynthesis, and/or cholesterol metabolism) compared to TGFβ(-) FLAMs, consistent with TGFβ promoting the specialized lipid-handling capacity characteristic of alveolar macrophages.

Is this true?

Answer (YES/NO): YES